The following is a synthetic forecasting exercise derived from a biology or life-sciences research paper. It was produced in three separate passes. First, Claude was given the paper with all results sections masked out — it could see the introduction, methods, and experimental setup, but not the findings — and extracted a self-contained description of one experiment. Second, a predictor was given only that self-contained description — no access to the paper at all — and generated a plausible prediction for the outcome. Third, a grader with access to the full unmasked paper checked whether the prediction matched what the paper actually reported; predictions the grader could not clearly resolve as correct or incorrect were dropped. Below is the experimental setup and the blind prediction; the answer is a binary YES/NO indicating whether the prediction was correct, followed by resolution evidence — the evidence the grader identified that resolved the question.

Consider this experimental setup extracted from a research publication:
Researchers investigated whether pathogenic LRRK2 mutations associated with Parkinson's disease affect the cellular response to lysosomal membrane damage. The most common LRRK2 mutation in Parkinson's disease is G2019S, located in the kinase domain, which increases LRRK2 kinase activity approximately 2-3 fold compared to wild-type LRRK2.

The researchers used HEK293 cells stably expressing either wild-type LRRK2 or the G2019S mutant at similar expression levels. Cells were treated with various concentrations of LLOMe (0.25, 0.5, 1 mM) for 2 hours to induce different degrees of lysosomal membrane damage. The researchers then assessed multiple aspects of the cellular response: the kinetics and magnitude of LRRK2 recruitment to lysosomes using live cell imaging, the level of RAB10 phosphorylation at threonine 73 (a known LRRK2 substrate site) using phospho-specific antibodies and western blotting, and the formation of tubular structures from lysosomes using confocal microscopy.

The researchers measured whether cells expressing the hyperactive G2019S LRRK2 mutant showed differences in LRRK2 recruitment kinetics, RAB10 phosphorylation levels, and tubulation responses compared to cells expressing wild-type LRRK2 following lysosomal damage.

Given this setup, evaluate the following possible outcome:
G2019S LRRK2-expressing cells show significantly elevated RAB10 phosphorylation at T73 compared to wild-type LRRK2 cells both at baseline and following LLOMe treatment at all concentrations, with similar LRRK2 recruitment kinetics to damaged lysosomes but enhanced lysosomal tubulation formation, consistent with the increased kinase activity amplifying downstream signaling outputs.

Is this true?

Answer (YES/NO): NO